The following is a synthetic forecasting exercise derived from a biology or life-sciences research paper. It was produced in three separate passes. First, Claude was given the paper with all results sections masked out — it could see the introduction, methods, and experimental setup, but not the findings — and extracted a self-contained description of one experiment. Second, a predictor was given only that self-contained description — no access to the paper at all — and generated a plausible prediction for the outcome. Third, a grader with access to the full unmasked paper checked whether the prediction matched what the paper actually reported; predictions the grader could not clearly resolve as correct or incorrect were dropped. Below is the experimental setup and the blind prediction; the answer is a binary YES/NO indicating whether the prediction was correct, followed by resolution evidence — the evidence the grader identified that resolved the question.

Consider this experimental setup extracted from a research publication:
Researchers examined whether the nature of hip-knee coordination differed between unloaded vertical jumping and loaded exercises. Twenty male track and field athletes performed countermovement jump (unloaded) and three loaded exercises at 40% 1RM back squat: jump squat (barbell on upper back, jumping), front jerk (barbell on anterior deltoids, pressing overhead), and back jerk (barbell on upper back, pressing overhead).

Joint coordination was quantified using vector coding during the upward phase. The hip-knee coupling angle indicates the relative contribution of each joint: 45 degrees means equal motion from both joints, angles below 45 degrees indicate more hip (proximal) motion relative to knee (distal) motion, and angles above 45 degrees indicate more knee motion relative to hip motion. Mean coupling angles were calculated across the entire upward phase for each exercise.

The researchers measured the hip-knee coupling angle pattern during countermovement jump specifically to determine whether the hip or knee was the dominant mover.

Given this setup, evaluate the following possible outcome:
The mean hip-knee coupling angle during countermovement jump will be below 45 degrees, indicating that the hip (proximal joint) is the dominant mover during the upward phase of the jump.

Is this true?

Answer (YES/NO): NO